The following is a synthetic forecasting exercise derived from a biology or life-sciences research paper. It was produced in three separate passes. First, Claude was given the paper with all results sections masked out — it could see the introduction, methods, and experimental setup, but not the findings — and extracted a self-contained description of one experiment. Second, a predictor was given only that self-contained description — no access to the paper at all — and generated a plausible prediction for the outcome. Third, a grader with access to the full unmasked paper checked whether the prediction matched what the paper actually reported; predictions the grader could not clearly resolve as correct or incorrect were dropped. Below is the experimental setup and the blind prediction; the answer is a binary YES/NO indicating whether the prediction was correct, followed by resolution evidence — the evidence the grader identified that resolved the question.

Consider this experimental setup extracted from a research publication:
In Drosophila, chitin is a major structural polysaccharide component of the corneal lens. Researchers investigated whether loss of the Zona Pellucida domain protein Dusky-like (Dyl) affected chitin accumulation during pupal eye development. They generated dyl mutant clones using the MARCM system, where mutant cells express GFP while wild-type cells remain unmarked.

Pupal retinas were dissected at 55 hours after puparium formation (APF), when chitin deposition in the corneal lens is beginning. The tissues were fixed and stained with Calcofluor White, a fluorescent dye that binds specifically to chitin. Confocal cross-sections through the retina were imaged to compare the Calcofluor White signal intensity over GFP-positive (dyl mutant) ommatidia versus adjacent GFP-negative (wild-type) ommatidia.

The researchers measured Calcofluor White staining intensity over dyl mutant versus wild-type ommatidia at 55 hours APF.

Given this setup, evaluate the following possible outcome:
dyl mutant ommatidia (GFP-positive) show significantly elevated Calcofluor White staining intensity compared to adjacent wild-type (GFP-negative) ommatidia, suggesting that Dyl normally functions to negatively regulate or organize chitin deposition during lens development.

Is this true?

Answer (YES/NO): NO